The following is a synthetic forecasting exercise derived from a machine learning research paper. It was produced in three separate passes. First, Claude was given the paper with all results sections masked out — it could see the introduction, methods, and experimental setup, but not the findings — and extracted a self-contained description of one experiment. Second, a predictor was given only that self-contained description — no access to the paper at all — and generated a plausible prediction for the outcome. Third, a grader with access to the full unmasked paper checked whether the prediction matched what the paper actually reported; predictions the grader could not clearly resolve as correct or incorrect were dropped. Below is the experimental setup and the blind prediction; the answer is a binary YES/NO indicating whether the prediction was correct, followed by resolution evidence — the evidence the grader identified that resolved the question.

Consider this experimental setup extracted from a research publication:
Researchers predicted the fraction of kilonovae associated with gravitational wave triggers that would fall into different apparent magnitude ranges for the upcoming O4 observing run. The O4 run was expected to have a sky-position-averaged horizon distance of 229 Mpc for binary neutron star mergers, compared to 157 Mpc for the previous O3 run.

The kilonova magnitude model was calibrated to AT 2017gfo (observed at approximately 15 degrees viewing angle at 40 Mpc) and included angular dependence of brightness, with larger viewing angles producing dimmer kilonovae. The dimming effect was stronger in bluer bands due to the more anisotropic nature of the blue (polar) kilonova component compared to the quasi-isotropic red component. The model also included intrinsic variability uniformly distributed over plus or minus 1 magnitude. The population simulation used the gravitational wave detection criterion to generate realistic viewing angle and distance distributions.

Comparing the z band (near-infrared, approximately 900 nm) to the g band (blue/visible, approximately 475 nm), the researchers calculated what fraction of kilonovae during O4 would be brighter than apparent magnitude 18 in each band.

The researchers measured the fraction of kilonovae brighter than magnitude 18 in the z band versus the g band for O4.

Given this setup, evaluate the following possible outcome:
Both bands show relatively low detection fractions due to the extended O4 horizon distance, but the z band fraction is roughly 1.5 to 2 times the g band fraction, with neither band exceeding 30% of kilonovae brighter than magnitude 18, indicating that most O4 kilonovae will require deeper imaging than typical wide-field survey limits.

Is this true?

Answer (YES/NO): NO